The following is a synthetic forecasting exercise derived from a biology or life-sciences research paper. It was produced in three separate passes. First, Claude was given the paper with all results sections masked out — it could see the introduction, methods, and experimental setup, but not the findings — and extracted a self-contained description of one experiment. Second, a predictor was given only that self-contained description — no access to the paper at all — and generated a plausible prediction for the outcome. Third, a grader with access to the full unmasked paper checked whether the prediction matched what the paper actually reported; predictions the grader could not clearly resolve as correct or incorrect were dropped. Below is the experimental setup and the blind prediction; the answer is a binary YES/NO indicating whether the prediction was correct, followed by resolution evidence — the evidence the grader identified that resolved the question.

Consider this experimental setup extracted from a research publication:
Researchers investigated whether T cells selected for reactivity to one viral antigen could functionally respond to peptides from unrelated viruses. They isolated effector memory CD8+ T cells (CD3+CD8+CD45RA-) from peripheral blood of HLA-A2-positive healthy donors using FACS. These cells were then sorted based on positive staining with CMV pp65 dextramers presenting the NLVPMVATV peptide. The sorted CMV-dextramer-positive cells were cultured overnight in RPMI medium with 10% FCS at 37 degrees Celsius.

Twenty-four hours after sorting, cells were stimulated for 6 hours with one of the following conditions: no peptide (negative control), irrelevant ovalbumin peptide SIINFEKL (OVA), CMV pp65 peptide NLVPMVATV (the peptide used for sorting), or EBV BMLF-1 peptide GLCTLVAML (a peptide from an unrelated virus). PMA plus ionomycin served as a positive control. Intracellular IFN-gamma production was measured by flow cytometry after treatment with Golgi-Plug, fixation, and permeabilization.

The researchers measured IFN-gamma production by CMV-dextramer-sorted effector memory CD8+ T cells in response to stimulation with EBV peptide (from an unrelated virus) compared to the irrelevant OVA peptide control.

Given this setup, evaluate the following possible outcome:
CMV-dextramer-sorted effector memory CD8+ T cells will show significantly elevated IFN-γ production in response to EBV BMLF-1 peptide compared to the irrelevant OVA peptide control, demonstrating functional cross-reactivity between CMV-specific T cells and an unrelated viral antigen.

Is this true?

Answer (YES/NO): YES